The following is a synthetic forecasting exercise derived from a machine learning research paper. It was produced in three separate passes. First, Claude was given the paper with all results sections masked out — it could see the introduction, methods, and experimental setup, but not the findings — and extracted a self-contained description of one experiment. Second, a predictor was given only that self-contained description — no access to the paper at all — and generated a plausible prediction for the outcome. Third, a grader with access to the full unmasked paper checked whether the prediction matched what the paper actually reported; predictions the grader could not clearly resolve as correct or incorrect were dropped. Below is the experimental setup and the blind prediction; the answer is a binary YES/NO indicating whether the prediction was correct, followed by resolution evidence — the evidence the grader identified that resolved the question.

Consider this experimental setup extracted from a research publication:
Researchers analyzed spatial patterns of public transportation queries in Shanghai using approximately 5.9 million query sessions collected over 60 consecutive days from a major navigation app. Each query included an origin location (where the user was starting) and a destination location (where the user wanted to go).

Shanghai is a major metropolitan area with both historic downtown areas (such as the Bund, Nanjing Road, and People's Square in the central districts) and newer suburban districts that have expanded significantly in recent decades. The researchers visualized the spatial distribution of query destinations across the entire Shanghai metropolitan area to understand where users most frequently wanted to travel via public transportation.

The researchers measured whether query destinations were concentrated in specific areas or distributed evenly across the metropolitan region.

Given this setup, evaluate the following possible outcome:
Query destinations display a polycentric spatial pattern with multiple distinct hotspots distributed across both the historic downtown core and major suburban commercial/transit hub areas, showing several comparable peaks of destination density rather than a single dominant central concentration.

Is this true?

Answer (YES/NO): NO